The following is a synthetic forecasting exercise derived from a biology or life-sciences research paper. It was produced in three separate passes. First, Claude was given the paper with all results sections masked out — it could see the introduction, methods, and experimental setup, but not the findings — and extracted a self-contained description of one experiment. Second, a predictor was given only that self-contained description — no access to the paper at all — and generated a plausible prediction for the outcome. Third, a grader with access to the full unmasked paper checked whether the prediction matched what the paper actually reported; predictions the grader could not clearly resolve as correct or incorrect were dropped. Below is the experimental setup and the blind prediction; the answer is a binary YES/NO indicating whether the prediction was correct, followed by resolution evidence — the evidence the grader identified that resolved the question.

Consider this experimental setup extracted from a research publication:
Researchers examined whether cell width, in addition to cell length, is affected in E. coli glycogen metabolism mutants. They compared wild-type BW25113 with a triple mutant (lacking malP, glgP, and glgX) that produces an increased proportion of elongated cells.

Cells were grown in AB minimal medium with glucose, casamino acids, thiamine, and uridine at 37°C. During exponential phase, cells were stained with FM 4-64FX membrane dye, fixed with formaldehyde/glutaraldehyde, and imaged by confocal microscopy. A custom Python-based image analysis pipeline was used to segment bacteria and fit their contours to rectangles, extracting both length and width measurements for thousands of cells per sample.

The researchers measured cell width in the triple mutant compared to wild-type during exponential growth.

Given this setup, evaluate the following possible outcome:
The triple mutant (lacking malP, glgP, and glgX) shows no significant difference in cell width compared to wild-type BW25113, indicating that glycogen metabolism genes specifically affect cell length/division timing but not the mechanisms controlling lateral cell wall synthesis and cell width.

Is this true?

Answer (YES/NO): YES